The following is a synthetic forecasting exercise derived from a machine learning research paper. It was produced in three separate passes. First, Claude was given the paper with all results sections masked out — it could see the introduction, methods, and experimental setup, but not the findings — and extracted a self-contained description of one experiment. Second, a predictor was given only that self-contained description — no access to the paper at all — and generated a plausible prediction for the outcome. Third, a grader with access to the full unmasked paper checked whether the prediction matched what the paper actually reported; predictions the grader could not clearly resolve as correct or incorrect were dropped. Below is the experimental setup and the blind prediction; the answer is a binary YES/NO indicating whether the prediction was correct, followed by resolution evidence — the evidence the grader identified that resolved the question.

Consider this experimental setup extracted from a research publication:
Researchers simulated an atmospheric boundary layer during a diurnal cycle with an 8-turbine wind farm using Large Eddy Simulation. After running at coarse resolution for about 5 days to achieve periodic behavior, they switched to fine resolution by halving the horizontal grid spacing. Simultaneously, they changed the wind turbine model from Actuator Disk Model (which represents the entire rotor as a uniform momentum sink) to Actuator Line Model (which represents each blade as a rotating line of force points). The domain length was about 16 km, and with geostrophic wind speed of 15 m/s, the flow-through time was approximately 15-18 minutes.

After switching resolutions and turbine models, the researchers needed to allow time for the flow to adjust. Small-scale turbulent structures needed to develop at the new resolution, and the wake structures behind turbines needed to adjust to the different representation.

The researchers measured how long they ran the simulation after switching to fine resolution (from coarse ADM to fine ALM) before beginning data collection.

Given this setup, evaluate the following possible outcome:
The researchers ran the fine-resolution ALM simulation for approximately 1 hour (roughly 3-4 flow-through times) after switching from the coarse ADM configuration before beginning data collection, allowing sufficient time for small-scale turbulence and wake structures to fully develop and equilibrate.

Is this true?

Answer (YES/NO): NO